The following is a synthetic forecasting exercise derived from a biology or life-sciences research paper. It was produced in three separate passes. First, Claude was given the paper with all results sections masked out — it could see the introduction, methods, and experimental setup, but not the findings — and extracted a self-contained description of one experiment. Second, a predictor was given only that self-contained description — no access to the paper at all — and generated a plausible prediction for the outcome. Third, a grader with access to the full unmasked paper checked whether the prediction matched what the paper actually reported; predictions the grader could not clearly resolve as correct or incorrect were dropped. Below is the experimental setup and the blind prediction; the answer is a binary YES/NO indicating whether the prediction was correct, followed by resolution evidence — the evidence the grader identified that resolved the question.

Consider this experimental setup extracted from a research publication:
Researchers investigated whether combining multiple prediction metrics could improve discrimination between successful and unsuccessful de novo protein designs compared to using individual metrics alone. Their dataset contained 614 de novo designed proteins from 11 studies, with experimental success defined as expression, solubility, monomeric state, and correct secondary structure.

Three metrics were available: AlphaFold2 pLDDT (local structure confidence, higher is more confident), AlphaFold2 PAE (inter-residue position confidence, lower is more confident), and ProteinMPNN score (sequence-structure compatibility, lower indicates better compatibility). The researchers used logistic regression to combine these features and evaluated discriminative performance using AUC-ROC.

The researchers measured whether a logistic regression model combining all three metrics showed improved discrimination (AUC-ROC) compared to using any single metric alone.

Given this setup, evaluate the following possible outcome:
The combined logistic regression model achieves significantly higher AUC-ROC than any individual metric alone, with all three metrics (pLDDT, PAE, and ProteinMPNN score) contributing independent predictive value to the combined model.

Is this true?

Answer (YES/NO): NO